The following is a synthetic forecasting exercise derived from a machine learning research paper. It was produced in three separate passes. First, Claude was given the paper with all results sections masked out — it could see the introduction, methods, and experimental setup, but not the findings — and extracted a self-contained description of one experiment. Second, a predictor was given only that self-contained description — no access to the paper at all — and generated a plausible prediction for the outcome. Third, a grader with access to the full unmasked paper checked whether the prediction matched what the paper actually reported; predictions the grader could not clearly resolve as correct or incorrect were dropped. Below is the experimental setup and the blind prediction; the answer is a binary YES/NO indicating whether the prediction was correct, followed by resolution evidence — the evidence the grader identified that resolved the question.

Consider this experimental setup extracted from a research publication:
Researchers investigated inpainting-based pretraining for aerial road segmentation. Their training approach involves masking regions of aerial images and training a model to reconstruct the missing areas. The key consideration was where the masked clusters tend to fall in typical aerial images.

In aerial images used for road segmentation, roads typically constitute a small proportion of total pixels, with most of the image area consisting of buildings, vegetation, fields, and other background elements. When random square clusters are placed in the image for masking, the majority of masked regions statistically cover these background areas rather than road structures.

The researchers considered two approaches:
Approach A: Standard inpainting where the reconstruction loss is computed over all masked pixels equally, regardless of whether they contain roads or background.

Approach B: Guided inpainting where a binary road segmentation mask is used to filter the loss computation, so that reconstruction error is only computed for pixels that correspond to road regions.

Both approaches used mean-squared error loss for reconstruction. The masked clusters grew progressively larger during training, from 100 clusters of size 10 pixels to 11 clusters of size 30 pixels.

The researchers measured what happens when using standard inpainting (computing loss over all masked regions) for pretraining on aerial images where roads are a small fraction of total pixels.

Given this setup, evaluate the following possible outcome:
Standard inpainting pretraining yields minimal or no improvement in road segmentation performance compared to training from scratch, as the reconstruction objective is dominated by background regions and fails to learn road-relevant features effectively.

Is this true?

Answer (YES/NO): NO